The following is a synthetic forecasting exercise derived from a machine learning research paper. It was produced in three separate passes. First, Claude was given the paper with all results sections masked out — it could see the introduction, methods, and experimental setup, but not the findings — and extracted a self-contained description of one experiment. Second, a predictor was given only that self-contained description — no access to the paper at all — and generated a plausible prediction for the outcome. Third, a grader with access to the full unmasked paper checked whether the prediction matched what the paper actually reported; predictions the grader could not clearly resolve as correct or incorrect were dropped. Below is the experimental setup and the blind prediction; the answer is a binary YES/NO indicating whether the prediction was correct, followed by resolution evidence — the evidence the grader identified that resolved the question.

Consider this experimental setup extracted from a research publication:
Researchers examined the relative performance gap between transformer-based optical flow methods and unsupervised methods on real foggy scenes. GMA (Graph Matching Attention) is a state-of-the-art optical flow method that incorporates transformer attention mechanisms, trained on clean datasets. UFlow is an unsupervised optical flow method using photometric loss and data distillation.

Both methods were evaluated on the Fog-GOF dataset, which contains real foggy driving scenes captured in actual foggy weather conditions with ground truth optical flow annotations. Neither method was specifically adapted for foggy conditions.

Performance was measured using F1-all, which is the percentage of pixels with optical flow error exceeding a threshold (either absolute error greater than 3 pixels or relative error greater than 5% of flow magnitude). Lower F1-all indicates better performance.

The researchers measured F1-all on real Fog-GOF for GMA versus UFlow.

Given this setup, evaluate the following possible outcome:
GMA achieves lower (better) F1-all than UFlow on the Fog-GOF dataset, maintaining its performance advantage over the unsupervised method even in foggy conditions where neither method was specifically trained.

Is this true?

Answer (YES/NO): YES